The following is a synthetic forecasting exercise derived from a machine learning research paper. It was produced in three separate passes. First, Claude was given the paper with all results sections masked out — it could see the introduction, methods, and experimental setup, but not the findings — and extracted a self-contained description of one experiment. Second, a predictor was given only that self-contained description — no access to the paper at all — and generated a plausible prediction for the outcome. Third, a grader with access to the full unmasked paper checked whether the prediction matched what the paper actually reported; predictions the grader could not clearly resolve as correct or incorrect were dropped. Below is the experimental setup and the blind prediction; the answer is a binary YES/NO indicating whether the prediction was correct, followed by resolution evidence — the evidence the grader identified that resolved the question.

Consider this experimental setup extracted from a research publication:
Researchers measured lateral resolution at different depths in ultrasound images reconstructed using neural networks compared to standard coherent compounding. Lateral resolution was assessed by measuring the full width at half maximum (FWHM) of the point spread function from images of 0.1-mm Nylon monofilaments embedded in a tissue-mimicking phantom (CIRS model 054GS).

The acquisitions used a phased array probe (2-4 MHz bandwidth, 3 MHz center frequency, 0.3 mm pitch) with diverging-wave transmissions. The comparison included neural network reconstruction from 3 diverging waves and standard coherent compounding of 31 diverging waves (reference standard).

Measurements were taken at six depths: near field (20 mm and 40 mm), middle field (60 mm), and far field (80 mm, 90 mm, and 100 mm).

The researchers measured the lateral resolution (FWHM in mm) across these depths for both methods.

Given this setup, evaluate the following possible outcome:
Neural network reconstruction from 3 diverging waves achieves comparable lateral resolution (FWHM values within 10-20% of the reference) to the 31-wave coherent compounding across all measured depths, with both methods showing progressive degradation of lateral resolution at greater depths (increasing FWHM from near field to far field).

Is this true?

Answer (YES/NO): YES